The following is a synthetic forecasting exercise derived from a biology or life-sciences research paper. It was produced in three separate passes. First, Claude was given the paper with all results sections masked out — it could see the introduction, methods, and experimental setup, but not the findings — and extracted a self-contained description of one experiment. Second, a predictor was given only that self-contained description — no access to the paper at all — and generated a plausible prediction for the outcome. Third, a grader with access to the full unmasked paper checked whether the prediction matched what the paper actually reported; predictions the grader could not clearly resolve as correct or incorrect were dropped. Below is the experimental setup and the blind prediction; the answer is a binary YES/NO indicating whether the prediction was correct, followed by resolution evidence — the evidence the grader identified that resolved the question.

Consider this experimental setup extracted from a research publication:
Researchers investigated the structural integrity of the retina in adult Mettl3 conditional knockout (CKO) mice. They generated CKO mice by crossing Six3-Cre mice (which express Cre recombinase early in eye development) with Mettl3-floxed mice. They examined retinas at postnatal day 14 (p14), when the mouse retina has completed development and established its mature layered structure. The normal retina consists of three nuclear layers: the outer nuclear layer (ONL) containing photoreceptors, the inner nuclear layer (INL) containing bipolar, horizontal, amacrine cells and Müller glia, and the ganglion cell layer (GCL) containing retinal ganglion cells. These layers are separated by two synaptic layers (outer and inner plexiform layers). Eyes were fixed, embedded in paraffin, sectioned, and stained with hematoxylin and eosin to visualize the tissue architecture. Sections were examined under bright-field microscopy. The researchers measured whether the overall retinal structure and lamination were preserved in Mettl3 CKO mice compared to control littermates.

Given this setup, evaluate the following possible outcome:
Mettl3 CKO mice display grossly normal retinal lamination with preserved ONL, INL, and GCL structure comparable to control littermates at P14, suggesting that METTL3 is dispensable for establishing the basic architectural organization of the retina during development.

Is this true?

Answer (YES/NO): NO